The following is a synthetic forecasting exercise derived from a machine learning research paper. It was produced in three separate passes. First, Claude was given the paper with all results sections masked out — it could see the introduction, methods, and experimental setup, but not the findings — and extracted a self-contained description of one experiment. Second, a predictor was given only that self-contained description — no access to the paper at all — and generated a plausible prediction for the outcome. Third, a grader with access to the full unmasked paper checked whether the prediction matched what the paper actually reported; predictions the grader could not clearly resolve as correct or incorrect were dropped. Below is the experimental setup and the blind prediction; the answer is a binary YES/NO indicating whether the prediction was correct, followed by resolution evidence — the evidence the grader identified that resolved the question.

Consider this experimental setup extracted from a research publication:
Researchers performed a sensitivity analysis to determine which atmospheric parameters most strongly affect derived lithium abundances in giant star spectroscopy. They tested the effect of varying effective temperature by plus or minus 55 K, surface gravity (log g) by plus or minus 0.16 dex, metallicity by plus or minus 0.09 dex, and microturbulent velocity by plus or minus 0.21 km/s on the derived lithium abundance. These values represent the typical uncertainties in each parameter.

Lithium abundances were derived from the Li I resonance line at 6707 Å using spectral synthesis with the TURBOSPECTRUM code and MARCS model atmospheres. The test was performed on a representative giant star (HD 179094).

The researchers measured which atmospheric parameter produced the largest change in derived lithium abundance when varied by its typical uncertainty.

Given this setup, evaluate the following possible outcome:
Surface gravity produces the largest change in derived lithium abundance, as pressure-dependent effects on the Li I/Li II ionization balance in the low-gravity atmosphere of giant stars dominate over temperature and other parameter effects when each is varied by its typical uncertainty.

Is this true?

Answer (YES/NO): NO